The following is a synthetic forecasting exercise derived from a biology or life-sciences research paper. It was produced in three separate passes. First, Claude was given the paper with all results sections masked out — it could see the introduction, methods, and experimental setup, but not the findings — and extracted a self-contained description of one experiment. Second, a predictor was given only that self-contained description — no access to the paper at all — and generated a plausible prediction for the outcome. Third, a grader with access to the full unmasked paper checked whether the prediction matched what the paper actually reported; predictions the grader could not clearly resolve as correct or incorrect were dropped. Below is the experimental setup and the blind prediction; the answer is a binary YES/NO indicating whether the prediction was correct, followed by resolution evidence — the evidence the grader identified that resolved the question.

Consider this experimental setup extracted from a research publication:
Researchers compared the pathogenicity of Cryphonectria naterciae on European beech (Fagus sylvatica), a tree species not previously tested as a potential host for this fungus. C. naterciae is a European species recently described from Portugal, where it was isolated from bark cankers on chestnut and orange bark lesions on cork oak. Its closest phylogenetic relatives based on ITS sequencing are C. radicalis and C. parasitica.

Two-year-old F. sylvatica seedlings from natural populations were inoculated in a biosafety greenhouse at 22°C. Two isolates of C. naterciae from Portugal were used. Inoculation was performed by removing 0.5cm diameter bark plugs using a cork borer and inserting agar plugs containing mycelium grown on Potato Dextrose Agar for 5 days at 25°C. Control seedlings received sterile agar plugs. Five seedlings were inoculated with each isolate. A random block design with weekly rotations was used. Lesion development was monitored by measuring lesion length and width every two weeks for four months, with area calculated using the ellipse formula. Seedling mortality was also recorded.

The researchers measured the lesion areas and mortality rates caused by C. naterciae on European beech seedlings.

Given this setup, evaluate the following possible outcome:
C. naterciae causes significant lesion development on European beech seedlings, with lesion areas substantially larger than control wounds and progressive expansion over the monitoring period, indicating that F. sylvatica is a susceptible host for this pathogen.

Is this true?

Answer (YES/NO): NO